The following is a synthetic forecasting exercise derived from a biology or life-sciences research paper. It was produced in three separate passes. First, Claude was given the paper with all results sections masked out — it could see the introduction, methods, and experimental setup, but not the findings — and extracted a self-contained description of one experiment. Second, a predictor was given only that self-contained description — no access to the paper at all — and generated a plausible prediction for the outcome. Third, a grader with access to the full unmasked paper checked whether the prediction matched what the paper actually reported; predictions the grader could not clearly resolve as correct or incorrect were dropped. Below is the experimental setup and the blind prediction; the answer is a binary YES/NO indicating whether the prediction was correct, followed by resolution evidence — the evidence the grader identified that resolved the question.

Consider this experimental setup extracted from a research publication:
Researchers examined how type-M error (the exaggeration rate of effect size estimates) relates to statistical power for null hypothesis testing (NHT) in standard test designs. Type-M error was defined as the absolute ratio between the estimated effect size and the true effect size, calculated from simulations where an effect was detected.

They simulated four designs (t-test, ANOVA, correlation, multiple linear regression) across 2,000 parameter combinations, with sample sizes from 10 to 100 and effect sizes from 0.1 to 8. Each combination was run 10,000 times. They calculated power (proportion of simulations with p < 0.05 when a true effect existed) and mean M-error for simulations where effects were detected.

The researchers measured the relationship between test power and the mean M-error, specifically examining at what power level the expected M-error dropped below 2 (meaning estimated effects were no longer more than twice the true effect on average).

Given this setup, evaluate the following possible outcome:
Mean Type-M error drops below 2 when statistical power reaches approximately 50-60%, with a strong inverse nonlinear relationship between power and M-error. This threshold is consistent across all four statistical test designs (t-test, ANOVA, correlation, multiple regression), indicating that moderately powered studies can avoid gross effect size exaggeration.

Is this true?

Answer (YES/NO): NO